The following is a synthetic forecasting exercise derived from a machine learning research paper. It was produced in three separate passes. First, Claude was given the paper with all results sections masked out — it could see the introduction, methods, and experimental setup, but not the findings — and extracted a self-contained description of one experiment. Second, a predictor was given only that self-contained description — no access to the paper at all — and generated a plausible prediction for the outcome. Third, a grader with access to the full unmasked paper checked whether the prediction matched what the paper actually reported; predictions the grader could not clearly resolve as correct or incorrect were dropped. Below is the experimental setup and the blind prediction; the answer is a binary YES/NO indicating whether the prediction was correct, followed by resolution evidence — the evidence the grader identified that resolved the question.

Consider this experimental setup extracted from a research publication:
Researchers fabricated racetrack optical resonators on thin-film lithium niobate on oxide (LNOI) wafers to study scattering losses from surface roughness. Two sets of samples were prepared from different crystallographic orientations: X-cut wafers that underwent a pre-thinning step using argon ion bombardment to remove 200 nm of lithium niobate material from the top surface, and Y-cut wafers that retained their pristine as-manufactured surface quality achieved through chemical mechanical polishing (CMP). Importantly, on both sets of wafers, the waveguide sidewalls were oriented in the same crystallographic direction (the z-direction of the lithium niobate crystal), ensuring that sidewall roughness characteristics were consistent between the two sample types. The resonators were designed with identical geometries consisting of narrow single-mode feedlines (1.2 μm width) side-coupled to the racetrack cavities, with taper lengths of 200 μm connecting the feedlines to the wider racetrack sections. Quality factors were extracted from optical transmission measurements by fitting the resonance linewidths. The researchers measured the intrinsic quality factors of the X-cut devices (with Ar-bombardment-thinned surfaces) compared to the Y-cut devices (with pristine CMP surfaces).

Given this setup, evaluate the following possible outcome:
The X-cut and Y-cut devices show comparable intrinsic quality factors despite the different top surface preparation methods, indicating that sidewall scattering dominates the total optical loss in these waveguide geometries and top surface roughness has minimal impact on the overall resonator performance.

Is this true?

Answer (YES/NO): NO